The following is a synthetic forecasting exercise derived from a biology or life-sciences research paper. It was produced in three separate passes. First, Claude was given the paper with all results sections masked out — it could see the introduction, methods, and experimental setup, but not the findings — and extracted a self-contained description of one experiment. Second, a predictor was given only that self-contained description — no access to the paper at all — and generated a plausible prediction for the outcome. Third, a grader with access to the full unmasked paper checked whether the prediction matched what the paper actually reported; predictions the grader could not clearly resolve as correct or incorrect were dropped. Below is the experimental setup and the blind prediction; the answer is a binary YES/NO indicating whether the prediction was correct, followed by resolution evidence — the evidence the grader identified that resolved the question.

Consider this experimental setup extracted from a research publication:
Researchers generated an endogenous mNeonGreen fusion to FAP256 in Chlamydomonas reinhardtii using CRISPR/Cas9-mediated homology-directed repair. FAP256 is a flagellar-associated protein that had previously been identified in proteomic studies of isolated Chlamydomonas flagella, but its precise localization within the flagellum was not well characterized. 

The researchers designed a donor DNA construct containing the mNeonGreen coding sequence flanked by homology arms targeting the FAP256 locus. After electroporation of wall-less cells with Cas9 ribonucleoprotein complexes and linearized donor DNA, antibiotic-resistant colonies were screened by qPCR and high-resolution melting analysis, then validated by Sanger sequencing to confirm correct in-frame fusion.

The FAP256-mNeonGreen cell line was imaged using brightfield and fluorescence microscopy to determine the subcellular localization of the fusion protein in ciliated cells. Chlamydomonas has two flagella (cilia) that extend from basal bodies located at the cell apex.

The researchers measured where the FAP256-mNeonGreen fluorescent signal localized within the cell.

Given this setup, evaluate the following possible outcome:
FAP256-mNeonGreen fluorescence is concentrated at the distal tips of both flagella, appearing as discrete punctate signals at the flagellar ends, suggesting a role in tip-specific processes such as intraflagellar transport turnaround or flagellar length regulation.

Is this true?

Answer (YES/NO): NO